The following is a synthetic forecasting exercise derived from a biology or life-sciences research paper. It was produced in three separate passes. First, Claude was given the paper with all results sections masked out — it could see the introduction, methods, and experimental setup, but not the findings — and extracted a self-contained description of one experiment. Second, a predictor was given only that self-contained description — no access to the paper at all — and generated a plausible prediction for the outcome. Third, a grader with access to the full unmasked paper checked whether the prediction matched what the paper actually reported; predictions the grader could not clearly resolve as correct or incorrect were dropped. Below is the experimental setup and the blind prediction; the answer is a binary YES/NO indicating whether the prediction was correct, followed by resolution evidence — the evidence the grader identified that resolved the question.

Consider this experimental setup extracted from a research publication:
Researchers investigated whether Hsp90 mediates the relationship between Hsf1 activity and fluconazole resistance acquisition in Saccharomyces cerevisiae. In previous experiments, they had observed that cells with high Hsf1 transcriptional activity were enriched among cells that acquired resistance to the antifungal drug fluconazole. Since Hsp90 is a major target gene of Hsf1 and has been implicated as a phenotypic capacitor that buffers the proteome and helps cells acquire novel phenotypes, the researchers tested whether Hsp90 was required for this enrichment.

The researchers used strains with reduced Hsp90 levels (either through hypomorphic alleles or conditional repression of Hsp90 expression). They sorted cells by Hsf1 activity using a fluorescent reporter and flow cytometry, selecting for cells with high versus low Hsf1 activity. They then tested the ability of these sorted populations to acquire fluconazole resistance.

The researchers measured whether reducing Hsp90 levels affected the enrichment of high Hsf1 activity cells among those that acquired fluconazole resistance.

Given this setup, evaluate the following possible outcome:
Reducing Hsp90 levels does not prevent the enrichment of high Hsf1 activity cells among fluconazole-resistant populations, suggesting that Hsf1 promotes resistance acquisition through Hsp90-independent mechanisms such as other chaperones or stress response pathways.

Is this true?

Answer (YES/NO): NO